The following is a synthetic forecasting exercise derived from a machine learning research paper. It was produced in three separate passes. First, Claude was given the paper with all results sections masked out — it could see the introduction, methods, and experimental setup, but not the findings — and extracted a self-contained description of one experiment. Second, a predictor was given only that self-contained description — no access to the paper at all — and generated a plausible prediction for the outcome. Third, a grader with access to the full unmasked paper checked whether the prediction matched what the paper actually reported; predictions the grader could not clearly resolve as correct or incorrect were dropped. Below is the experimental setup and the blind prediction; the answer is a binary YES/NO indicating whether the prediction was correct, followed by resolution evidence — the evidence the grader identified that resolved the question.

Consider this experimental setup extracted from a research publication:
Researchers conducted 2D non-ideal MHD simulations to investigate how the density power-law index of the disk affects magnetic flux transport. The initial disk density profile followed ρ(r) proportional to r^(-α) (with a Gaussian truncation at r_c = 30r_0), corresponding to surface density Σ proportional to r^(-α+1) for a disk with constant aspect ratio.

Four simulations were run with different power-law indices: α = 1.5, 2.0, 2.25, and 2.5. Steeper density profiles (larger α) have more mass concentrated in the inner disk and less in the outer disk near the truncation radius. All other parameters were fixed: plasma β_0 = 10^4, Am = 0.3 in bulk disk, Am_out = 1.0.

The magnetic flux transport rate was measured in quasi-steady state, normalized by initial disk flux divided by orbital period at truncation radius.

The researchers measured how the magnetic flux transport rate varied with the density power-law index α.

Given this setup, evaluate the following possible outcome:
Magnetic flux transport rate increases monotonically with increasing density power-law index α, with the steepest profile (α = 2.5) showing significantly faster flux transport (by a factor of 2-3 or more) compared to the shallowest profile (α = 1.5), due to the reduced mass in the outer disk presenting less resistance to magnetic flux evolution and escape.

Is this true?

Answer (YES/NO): NO